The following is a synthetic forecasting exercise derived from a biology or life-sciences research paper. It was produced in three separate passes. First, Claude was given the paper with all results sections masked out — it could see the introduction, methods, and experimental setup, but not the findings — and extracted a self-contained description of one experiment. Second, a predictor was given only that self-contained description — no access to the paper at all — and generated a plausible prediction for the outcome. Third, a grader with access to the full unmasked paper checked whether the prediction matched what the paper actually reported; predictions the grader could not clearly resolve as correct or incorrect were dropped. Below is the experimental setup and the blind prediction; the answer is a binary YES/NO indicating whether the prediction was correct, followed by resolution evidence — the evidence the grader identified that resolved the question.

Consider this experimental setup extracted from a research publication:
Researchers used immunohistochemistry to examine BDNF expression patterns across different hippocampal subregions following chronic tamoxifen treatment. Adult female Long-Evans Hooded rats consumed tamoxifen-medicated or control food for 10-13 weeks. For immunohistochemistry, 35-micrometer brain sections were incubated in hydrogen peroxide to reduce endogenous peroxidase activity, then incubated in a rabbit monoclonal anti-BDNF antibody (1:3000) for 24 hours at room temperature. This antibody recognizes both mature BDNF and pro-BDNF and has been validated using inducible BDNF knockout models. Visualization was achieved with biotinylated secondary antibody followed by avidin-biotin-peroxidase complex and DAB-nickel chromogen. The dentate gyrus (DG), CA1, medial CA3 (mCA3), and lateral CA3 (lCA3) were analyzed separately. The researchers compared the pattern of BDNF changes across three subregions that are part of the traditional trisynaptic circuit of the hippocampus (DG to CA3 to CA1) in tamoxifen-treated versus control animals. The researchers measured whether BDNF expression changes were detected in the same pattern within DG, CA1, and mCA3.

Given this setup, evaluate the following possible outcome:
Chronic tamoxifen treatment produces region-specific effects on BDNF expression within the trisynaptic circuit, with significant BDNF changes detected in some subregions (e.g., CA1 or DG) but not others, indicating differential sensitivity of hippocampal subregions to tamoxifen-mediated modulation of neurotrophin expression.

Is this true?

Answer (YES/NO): NO